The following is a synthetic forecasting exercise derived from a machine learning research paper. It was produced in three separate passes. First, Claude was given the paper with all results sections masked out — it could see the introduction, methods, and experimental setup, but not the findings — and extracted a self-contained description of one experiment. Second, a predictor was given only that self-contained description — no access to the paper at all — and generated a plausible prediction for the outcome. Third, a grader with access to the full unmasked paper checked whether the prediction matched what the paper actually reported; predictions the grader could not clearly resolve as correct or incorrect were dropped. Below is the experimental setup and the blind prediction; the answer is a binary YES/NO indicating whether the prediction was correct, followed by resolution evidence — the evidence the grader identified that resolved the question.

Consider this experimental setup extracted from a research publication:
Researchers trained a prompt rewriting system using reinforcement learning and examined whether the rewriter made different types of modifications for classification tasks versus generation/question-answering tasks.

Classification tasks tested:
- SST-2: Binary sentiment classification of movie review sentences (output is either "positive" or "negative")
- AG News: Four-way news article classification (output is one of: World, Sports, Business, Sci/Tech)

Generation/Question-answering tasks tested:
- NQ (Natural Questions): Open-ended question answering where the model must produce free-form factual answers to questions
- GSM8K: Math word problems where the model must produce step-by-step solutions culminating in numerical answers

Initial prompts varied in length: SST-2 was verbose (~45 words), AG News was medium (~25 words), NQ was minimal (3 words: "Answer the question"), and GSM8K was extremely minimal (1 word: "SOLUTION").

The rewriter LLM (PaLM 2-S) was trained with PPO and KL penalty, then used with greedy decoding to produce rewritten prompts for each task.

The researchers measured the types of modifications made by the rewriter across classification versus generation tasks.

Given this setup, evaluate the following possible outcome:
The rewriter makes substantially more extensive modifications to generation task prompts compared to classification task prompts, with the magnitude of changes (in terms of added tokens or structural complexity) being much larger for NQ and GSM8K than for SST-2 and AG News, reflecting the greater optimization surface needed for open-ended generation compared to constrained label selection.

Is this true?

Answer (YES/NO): NO